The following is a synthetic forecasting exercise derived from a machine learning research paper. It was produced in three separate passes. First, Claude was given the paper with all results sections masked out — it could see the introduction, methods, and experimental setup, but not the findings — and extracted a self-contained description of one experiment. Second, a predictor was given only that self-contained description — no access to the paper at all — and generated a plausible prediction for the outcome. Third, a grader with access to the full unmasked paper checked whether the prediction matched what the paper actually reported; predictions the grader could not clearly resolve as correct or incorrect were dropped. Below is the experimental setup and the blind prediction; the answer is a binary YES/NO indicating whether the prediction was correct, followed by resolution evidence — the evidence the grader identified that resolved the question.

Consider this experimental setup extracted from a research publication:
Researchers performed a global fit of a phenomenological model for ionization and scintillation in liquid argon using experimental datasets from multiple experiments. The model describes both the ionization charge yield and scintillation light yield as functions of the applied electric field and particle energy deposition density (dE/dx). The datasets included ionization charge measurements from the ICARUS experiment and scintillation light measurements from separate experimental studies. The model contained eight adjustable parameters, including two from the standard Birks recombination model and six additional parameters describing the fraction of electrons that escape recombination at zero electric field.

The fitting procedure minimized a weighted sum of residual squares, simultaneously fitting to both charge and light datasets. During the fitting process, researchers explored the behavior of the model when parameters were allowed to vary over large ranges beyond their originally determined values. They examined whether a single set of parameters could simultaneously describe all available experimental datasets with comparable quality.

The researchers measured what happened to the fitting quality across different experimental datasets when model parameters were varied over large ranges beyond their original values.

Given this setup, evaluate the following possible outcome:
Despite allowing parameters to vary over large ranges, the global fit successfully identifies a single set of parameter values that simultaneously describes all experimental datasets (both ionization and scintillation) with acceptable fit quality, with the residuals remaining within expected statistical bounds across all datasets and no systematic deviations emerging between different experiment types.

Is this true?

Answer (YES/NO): NO